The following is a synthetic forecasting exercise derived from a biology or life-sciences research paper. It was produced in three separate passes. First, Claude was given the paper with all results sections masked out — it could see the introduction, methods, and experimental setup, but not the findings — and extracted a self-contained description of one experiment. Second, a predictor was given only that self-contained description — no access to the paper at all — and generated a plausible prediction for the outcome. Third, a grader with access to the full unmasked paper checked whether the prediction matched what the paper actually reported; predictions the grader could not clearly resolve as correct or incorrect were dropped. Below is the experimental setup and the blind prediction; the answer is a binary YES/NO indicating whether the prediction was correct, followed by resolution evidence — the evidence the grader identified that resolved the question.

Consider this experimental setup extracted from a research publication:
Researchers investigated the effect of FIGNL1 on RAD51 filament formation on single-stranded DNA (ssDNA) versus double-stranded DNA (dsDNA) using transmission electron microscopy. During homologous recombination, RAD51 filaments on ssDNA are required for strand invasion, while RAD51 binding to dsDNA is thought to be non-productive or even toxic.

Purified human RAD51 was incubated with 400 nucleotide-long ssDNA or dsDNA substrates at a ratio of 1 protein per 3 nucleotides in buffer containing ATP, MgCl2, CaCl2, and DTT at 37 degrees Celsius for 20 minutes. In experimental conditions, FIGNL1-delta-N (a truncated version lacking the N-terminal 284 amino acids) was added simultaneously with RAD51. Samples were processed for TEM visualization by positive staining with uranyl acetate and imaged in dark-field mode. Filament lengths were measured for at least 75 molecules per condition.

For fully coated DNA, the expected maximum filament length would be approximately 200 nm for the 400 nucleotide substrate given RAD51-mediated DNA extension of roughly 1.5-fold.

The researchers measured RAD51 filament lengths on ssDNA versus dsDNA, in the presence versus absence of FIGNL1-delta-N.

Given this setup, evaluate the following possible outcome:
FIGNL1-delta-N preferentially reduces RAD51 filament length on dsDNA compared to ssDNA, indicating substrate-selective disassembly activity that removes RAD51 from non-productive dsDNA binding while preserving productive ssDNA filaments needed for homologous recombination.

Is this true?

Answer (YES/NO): NO